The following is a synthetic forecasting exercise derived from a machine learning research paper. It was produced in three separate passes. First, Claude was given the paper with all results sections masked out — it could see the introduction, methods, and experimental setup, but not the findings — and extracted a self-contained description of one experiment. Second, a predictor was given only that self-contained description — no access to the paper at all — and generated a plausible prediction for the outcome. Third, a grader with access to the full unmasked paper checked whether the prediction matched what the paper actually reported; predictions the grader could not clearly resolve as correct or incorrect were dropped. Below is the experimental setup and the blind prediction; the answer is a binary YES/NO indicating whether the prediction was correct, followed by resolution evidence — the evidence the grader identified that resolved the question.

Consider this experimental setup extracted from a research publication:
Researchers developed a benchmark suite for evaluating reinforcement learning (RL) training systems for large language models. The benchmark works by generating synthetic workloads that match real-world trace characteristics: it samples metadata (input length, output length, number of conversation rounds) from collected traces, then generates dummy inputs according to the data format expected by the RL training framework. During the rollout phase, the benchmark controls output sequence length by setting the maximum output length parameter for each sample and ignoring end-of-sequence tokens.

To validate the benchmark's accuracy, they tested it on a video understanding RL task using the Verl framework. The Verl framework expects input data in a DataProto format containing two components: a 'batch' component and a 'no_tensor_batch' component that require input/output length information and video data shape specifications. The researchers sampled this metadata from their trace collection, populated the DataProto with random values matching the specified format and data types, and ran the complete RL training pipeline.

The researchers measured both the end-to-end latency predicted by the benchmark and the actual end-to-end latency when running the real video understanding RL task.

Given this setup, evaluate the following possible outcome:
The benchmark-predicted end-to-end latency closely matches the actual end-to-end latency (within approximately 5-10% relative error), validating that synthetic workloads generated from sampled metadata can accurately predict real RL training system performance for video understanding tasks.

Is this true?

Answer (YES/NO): YES